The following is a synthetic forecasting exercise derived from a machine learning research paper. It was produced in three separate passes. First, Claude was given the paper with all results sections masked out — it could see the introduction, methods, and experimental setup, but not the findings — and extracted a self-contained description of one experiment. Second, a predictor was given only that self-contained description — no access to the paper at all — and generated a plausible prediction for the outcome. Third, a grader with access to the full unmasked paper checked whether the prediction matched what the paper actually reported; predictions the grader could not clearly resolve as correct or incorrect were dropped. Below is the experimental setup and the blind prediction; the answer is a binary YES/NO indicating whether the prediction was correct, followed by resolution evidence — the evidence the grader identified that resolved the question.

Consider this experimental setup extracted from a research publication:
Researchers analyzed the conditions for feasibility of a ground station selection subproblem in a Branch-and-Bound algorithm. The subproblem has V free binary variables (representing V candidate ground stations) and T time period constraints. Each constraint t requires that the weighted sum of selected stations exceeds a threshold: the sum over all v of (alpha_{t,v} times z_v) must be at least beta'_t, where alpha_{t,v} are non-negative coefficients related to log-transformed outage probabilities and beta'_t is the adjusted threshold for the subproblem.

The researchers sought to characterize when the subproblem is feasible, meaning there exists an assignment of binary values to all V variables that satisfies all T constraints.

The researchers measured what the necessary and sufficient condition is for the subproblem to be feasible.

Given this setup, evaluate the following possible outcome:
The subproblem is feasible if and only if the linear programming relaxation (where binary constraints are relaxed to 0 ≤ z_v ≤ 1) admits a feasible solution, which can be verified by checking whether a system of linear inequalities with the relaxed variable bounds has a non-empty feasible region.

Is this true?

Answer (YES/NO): NO